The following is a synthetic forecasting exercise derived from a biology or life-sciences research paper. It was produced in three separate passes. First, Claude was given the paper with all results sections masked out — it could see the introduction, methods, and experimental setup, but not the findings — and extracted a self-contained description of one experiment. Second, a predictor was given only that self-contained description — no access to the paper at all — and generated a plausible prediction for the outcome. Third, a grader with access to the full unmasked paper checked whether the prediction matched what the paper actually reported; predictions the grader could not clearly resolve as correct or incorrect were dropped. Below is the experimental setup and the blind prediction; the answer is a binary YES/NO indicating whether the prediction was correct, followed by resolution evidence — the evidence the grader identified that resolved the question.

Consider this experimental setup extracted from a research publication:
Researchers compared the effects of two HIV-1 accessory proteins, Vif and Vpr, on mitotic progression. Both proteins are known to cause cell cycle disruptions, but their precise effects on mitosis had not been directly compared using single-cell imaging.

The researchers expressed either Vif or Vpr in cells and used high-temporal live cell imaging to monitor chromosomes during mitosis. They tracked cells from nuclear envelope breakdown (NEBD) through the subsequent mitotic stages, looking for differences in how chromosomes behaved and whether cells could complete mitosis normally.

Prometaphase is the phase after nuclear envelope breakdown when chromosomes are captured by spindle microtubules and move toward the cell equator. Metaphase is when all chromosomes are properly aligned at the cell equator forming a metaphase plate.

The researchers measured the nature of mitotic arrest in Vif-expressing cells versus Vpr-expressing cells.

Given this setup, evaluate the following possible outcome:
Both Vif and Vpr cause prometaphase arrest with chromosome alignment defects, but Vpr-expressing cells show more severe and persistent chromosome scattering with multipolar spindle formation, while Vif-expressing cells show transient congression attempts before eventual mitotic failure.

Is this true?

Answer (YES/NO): NO